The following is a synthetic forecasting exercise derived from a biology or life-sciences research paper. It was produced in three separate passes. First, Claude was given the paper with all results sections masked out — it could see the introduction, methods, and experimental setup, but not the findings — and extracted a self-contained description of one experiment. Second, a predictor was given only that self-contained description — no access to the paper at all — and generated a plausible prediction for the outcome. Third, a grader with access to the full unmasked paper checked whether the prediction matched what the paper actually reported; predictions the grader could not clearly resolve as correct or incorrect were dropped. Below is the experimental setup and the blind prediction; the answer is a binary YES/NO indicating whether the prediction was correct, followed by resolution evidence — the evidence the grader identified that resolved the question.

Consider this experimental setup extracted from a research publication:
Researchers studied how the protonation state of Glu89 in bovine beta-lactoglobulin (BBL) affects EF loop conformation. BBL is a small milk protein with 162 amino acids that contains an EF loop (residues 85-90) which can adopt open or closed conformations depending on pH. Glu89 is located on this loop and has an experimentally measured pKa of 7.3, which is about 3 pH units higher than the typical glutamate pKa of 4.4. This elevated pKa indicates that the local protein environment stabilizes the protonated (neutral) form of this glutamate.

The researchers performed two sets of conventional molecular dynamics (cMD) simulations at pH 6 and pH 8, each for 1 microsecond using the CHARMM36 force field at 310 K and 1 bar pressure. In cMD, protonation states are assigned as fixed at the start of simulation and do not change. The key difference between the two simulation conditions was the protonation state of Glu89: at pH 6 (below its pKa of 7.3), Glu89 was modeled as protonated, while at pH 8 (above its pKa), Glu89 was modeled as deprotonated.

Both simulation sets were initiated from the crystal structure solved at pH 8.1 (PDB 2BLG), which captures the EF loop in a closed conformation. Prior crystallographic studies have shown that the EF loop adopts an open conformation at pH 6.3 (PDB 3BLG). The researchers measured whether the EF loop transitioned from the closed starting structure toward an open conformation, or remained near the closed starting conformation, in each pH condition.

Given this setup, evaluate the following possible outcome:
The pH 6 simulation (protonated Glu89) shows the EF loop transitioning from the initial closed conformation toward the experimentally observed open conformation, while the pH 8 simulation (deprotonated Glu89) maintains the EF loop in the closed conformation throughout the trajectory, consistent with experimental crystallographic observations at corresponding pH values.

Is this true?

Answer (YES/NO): NO